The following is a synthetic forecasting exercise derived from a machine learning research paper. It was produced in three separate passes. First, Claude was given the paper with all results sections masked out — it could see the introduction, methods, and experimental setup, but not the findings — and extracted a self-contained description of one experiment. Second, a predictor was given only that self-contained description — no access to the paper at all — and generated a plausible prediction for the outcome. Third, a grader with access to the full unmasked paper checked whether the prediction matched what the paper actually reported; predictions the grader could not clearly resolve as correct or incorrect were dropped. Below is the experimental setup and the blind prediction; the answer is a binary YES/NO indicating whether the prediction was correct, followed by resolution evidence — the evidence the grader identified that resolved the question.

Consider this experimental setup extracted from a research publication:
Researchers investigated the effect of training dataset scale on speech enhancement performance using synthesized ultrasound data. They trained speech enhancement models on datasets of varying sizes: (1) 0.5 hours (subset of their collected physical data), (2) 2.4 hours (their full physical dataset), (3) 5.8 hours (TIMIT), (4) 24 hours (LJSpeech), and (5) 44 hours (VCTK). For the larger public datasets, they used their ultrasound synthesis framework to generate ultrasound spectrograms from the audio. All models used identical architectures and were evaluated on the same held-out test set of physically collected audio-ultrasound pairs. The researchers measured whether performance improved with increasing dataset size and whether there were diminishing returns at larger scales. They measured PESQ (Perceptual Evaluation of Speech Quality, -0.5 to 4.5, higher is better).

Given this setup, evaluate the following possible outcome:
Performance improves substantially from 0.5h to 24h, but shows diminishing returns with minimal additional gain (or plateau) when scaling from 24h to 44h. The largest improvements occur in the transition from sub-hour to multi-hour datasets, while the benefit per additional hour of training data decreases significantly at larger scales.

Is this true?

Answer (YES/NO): NO